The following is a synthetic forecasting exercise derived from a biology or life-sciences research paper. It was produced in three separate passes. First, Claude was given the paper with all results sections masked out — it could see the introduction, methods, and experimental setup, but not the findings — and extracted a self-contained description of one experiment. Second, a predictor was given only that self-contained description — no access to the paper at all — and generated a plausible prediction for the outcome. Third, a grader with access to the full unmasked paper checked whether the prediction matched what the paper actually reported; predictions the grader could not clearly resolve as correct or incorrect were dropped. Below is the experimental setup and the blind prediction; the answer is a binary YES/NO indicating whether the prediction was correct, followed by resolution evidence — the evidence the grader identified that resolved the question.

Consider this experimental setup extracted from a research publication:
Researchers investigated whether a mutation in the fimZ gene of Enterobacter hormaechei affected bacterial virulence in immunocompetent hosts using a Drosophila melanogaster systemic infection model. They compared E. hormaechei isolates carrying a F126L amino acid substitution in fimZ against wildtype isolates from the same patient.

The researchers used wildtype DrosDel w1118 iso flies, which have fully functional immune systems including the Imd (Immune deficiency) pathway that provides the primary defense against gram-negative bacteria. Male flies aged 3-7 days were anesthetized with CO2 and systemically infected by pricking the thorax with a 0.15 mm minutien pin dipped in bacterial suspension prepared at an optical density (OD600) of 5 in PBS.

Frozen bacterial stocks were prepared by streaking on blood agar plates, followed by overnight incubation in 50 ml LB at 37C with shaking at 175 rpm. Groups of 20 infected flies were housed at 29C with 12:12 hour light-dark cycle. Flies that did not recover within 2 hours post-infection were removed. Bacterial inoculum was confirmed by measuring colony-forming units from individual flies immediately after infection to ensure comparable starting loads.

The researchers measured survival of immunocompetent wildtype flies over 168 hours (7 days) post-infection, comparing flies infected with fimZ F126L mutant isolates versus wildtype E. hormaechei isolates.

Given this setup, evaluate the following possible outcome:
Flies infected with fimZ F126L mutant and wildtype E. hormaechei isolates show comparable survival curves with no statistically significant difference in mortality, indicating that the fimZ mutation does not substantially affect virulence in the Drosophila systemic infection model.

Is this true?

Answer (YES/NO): YES